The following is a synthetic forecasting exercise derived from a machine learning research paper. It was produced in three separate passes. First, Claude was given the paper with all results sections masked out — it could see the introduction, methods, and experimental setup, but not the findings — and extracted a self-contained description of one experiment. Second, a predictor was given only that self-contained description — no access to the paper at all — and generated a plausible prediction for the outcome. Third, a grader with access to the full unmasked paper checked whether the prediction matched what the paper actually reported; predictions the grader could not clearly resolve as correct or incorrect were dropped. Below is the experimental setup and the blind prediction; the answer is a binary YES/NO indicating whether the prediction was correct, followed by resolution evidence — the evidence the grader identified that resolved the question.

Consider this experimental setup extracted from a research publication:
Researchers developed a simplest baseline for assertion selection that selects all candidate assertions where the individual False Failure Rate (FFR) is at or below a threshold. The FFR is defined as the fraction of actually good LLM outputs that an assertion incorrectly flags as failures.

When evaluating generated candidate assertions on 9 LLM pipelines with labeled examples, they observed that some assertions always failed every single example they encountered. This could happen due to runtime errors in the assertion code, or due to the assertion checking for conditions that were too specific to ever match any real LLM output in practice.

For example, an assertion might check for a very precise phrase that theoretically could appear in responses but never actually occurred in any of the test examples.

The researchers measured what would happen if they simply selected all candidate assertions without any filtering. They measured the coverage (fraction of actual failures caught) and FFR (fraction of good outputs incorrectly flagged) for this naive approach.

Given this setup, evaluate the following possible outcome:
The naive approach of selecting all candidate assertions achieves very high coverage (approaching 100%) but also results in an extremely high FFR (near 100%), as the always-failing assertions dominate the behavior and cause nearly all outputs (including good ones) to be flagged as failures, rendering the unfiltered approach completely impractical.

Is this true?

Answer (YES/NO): YES